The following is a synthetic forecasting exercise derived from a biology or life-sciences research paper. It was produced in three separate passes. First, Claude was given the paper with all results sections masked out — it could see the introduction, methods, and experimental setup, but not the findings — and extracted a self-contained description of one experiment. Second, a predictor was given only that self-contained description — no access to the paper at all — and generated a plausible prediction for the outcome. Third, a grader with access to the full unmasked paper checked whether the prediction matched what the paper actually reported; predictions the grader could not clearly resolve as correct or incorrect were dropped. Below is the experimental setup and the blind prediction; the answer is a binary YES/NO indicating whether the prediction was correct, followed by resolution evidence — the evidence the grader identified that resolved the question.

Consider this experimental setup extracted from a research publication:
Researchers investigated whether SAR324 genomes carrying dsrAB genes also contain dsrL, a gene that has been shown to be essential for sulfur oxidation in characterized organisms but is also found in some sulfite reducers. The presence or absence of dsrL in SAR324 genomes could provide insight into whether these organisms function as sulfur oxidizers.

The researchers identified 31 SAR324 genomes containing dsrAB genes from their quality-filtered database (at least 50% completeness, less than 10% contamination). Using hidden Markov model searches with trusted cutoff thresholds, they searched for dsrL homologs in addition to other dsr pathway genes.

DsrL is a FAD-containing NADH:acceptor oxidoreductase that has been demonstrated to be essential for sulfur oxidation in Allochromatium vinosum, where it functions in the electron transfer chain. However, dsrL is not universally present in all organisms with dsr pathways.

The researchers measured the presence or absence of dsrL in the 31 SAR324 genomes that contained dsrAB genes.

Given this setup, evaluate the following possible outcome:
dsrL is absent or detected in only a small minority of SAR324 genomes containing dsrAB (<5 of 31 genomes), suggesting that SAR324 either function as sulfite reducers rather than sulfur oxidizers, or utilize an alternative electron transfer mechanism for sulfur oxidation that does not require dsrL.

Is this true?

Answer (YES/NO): NO